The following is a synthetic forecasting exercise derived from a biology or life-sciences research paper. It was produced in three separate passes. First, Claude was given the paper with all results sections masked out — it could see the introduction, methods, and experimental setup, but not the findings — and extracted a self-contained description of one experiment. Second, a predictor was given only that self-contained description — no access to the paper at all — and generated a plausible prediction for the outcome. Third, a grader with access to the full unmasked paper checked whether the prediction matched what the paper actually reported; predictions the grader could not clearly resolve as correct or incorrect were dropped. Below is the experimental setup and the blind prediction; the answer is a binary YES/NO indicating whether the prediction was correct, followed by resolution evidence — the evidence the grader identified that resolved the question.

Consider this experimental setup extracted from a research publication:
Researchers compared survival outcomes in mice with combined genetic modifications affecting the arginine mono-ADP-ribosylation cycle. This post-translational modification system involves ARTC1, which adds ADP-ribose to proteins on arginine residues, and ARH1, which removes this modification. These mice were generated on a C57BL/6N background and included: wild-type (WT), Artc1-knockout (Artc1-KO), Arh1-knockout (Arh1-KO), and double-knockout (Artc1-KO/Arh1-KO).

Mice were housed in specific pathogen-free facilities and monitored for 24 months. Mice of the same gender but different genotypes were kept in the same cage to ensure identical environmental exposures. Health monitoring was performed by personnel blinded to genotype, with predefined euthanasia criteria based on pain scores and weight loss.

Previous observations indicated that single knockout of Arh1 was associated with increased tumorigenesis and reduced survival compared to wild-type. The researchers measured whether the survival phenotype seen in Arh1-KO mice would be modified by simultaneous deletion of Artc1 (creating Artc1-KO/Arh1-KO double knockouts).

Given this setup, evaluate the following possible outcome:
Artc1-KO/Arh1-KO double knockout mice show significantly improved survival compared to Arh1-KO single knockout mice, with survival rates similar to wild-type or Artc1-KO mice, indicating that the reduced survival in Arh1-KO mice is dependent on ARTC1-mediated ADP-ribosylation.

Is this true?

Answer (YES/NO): YES